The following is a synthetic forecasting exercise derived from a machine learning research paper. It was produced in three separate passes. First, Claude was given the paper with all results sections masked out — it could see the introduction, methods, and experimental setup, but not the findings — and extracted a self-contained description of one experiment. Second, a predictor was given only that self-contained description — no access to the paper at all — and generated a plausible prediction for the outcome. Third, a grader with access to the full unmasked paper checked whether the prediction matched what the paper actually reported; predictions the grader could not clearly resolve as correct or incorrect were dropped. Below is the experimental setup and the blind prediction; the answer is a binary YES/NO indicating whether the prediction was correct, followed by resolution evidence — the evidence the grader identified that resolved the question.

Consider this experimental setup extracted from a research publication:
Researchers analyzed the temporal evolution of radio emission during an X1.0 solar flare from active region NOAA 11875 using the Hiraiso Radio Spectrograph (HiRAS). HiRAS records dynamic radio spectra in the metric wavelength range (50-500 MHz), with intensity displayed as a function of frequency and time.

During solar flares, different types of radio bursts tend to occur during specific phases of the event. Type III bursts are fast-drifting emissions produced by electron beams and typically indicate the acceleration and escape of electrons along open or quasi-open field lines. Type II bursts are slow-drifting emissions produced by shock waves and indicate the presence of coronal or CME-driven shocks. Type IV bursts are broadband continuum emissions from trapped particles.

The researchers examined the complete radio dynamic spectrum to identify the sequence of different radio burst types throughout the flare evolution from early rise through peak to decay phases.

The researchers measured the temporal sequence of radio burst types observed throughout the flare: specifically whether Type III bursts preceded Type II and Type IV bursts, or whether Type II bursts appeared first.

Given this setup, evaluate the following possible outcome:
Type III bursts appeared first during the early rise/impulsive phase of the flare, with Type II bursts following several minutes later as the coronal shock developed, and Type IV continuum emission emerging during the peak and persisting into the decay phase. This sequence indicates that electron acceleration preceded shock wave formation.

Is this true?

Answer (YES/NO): NO